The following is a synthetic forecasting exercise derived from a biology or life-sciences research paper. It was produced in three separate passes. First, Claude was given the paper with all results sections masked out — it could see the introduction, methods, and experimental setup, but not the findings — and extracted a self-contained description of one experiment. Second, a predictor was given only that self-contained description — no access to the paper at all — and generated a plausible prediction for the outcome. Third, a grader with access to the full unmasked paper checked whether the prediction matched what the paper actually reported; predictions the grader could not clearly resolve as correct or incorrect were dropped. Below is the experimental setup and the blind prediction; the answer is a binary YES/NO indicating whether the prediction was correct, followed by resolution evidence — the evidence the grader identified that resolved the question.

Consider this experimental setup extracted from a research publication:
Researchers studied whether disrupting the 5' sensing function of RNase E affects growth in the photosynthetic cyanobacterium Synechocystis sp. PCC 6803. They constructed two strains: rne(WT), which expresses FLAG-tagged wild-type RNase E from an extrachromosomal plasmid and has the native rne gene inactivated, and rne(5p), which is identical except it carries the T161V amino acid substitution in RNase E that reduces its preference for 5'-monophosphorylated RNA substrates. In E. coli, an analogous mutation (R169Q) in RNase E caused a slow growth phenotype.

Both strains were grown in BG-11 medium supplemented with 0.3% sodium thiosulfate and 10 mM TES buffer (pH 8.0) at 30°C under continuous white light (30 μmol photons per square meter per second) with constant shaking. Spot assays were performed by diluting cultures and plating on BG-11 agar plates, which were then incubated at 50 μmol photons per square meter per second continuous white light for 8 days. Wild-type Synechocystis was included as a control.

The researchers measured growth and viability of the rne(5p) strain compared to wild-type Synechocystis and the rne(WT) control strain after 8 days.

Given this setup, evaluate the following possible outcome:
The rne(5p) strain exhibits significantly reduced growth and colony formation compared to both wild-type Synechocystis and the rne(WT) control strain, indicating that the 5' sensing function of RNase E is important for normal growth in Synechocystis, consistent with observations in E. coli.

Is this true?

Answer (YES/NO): NO